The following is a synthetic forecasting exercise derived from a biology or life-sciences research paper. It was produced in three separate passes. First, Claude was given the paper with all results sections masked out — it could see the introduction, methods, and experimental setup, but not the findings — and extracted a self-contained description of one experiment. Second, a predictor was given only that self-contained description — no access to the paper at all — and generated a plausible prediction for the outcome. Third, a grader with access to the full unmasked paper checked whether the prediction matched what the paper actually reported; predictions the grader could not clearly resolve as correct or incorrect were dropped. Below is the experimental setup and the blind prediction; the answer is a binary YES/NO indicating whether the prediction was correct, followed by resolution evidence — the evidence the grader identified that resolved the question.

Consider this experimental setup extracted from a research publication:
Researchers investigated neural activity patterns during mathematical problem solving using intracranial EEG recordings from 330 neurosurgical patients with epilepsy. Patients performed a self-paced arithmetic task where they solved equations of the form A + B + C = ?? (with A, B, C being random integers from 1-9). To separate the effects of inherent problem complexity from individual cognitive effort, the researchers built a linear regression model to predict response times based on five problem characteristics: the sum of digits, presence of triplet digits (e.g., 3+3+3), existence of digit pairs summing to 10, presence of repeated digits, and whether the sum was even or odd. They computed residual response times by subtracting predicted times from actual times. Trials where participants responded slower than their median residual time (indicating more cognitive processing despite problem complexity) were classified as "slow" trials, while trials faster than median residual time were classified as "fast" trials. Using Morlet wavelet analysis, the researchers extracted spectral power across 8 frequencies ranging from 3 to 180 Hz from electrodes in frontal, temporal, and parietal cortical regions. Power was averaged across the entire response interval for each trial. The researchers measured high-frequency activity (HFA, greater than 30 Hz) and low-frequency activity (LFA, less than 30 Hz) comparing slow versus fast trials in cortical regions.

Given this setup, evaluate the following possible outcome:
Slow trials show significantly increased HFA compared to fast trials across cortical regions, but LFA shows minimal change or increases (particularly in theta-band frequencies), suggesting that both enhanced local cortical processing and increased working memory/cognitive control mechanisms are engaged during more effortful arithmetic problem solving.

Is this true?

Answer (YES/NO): NO